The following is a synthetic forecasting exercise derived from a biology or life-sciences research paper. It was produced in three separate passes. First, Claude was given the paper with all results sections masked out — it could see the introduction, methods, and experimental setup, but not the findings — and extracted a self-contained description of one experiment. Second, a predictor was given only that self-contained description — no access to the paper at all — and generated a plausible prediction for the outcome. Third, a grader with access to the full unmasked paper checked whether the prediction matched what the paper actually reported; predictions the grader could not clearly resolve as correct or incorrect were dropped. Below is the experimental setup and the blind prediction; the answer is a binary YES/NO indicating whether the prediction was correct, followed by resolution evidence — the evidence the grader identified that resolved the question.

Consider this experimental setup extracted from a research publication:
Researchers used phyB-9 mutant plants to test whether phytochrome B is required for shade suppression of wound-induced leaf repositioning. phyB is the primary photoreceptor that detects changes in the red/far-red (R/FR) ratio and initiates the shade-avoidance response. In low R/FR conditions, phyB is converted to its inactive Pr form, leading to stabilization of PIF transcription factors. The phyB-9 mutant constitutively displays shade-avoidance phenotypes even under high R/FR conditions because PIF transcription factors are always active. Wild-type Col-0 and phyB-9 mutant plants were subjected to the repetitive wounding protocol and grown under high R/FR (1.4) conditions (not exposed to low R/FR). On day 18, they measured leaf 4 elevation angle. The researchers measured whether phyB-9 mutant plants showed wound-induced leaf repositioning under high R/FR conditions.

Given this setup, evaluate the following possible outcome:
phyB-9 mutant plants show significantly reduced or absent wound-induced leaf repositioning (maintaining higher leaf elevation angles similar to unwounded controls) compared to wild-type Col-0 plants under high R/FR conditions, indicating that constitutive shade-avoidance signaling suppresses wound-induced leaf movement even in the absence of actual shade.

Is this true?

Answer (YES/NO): YES